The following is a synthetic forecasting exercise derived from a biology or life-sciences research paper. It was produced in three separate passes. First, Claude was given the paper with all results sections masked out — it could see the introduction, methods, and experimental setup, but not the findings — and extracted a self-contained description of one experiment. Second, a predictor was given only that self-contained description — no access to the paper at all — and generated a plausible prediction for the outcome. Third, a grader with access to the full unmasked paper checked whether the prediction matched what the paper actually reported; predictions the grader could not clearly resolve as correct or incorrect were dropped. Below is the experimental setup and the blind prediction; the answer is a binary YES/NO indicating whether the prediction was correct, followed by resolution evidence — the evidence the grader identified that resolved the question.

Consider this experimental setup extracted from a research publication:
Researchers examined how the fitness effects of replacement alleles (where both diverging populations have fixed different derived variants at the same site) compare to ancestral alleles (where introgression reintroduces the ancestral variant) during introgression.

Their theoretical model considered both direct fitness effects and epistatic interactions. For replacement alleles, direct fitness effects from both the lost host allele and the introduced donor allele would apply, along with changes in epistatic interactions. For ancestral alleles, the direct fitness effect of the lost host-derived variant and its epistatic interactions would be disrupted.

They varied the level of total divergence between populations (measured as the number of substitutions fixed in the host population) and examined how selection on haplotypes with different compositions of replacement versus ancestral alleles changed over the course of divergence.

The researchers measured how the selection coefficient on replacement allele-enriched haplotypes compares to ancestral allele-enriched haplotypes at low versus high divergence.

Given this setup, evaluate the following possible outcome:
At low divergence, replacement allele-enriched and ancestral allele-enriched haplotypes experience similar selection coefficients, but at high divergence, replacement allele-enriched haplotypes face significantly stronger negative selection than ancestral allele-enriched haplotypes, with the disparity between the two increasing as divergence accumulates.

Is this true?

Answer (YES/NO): NO